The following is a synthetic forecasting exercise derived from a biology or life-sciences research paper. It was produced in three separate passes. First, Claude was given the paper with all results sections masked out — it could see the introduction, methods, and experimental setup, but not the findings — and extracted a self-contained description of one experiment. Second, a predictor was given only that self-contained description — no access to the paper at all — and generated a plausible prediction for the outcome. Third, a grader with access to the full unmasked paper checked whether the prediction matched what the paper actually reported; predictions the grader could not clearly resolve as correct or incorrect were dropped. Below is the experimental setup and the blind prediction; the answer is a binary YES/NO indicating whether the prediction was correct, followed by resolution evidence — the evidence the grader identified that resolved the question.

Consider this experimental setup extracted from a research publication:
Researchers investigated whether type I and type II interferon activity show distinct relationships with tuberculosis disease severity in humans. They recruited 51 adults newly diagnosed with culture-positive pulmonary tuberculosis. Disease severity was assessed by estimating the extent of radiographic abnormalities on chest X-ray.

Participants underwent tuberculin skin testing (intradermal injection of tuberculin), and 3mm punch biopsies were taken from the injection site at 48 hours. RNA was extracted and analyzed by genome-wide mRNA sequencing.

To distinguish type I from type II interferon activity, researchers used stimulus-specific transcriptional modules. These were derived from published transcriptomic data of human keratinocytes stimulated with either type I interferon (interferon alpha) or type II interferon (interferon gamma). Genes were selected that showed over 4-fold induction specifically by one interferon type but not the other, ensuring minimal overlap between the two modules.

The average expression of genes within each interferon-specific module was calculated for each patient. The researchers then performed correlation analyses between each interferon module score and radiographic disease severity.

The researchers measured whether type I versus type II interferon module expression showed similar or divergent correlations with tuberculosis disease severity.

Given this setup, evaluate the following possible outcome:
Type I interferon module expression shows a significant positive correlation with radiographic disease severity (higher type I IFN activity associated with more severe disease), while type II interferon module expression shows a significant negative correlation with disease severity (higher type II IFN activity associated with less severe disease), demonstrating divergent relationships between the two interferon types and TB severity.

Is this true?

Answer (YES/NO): NO